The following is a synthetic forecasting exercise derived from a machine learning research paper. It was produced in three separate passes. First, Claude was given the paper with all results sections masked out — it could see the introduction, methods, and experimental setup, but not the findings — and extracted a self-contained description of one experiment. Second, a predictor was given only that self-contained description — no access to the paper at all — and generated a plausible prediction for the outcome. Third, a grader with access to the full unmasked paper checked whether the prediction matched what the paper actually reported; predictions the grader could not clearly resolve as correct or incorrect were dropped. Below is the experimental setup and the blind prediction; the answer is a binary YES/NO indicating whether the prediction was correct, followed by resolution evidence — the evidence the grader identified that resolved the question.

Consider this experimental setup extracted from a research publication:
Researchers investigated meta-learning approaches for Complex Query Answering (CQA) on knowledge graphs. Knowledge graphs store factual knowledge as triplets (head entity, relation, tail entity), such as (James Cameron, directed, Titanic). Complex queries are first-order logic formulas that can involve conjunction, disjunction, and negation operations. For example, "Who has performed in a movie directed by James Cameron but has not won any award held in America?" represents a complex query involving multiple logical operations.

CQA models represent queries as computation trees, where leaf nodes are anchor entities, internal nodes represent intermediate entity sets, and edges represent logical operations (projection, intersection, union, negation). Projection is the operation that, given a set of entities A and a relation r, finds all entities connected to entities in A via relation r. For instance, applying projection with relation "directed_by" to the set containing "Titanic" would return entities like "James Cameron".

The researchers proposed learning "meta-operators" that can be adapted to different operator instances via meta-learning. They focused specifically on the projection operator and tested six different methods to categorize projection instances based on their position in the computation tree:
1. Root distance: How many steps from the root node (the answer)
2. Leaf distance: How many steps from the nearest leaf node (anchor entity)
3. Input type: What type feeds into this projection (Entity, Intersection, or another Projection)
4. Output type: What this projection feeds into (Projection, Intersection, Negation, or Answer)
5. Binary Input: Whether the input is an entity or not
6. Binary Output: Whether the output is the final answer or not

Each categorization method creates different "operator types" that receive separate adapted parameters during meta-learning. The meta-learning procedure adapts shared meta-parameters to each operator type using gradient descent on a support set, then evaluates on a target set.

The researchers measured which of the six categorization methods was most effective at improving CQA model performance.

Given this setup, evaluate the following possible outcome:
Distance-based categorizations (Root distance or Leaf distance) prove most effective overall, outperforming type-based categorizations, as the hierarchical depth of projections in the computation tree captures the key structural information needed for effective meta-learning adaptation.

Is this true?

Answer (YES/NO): NO